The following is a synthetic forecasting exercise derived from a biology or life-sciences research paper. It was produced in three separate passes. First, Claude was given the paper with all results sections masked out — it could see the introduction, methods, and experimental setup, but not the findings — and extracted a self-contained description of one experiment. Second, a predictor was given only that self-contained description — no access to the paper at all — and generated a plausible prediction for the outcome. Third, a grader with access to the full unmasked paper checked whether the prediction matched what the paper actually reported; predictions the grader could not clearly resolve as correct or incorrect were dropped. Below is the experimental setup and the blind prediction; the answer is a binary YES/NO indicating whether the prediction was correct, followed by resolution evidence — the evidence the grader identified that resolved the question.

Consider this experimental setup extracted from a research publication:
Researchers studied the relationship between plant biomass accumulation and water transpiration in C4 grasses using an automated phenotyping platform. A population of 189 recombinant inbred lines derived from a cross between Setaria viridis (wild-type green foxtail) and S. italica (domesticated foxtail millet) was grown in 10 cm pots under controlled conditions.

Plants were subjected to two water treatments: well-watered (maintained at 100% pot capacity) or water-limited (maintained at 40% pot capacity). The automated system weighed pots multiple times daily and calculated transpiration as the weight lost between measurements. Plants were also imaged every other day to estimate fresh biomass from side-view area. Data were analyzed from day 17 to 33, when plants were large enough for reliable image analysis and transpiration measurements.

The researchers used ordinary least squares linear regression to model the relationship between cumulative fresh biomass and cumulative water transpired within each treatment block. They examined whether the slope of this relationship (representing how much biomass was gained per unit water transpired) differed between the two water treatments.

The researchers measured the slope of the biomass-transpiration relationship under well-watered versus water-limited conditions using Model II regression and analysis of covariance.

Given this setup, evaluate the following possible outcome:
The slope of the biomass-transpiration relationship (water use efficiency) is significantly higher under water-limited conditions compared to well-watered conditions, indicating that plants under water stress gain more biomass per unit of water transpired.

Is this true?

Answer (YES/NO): YES